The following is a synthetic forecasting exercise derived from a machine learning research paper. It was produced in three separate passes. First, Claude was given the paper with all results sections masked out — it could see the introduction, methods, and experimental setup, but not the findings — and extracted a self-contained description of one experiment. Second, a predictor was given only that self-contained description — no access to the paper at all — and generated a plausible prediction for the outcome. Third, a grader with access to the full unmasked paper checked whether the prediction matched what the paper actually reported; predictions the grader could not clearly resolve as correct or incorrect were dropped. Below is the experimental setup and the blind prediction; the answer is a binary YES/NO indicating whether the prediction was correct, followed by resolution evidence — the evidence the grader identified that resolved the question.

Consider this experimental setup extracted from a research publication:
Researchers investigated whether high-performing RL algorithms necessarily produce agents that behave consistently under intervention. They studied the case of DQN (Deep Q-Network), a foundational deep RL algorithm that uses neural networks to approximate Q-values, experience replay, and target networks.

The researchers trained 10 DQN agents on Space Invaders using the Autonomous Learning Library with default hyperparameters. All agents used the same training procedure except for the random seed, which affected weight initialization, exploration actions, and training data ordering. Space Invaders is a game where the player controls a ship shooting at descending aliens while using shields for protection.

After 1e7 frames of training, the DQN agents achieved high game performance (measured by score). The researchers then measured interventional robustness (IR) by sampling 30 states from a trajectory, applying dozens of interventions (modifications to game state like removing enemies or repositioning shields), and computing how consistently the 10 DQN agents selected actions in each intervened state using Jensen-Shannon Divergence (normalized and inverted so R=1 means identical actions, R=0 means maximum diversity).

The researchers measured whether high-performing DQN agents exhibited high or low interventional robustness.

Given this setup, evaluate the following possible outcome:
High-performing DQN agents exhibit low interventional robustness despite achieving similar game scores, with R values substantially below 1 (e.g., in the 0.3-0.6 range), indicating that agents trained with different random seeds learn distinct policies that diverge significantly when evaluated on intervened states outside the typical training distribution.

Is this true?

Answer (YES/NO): YES